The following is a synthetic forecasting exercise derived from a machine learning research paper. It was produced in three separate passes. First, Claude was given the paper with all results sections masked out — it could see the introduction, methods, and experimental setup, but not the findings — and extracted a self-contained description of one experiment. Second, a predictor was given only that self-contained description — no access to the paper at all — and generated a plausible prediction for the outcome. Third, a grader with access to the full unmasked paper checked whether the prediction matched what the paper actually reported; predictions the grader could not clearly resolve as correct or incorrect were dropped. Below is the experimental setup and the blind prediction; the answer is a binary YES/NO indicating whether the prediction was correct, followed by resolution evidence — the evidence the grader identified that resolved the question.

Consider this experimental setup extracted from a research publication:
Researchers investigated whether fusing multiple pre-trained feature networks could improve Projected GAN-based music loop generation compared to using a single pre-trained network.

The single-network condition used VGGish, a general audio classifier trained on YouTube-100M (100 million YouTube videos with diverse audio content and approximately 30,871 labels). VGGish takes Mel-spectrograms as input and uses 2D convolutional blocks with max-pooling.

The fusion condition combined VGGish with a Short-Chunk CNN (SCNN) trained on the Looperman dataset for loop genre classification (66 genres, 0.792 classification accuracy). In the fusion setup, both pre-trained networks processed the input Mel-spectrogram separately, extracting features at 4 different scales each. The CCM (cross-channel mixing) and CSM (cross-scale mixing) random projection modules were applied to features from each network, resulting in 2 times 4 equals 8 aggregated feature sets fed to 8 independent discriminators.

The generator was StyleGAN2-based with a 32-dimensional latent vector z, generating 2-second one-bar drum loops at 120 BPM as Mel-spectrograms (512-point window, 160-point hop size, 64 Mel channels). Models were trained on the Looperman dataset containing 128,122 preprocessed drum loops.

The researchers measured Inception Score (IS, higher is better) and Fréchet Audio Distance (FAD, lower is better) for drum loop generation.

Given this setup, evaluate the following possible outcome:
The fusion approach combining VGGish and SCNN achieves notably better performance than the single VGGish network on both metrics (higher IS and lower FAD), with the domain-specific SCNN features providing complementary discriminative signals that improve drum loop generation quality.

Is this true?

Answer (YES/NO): NO